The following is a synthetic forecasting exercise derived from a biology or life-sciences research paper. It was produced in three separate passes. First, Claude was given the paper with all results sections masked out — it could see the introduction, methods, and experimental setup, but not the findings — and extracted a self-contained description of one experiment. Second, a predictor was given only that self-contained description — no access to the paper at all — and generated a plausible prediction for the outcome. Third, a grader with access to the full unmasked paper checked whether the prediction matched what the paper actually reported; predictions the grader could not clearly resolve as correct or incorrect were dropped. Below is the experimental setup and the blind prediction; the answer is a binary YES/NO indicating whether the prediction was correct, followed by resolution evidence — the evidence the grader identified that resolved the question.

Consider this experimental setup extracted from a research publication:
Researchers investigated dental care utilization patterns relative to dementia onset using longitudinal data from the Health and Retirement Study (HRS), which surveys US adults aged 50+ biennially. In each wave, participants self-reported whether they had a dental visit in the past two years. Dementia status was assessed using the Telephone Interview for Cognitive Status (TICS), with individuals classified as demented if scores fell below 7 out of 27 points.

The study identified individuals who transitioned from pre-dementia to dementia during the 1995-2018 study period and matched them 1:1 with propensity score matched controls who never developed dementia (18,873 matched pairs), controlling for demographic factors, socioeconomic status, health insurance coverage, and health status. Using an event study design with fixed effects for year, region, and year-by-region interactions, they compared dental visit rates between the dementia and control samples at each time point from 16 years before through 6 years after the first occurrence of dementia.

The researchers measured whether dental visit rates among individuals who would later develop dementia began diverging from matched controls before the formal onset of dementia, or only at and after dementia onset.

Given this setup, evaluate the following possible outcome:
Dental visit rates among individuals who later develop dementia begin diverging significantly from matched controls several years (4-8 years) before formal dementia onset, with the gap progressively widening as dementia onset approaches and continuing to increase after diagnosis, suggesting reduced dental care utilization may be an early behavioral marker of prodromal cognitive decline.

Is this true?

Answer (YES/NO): YES